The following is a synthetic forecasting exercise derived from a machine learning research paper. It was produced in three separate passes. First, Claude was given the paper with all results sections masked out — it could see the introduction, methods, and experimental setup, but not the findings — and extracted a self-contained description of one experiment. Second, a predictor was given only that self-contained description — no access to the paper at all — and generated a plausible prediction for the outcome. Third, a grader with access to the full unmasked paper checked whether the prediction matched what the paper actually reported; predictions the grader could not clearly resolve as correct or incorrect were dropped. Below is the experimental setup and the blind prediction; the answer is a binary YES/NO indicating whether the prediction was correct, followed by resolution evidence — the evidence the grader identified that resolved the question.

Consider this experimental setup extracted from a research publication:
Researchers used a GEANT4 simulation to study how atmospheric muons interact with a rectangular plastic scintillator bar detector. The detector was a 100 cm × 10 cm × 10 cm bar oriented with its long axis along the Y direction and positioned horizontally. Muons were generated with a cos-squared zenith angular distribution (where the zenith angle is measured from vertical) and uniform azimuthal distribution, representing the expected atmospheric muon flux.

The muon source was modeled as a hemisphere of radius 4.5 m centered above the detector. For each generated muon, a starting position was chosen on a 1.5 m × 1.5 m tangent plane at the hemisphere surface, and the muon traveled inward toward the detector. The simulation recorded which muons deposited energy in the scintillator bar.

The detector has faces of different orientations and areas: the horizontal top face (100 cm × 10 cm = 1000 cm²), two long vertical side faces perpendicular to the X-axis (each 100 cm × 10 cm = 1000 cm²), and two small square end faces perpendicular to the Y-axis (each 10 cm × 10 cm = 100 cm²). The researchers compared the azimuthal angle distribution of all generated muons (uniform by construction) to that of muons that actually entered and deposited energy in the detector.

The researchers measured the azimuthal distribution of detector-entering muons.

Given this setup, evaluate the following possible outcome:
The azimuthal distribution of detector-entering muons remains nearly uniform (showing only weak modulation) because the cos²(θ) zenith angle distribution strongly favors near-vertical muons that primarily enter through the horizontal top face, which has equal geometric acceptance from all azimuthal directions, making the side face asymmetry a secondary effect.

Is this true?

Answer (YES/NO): NO